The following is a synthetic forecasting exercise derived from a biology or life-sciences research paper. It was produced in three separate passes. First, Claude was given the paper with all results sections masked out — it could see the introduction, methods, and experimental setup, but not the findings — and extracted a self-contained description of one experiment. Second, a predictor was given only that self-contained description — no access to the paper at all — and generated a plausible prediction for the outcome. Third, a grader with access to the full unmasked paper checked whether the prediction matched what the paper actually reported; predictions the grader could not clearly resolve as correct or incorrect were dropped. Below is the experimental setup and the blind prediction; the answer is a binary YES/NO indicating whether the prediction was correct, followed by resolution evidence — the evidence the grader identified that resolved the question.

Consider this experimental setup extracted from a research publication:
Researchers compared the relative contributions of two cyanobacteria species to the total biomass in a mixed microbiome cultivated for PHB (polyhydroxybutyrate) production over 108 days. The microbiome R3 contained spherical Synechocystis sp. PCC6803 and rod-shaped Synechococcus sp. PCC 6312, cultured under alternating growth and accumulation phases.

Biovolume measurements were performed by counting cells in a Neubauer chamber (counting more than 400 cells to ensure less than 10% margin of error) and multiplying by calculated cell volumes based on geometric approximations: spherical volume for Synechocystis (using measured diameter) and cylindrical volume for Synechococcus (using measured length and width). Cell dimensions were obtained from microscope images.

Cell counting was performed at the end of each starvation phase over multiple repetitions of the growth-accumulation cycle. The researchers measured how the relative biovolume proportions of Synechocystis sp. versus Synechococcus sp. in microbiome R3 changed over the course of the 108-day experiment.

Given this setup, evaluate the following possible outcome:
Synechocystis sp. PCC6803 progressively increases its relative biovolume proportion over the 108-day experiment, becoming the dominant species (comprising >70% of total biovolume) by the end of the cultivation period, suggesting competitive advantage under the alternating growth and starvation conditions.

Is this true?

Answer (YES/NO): NO